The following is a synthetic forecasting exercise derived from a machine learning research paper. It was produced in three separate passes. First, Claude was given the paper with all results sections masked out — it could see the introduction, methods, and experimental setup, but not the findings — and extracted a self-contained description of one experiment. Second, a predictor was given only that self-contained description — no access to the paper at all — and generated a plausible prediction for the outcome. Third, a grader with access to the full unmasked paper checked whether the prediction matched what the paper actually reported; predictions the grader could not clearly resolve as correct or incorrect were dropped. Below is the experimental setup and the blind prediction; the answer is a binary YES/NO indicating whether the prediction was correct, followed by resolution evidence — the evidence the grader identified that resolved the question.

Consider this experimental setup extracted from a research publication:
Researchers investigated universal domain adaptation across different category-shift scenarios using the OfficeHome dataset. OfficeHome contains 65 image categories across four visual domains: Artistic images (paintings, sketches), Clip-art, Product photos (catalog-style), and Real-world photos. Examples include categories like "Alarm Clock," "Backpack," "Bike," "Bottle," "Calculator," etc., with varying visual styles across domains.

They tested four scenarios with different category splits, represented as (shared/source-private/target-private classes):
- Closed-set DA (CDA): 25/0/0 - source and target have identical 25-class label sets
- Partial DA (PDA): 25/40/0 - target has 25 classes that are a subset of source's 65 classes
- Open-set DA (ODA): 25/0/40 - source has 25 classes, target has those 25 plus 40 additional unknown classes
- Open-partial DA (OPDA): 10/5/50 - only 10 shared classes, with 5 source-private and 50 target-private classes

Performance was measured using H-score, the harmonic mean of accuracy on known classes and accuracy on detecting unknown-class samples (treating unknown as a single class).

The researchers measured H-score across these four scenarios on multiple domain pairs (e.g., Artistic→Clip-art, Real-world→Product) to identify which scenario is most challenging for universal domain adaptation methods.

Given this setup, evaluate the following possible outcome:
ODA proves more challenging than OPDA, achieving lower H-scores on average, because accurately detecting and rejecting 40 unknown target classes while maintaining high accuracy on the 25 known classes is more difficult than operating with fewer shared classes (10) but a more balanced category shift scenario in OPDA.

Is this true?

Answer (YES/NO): NO